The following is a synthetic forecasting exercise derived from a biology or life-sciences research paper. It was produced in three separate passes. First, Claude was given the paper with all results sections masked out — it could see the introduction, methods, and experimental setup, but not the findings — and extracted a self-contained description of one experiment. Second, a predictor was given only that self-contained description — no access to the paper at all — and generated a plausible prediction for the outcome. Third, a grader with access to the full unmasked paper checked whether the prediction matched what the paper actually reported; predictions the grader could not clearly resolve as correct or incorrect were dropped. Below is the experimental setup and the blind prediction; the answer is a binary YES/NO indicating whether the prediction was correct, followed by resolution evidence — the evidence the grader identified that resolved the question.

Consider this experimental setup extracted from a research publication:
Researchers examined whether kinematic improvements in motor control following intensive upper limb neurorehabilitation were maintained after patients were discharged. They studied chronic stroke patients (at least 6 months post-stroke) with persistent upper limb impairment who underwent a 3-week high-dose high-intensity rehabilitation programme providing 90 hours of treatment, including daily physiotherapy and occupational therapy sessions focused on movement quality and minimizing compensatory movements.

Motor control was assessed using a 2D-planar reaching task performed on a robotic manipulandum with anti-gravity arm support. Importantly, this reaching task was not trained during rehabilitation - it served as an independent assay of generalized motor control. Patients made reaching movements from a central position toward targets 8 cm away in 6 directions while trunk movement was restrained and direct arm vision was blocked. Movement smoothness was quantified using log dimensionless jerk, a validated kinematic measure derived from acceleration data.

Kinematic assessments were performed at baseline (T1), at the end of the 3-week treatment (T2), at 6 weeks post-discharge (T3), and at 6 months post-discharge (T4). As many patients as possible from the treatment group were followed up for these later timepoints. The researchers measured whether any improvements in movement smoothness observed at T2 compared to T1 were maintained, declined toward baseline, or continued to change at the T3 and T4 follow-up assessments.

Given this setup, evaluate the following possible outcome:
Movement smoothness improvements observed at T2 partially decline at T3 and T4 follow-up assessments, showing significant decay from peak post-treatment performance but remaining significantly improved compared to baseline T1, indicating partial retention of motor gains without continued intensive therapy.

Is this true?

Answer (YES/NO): NO